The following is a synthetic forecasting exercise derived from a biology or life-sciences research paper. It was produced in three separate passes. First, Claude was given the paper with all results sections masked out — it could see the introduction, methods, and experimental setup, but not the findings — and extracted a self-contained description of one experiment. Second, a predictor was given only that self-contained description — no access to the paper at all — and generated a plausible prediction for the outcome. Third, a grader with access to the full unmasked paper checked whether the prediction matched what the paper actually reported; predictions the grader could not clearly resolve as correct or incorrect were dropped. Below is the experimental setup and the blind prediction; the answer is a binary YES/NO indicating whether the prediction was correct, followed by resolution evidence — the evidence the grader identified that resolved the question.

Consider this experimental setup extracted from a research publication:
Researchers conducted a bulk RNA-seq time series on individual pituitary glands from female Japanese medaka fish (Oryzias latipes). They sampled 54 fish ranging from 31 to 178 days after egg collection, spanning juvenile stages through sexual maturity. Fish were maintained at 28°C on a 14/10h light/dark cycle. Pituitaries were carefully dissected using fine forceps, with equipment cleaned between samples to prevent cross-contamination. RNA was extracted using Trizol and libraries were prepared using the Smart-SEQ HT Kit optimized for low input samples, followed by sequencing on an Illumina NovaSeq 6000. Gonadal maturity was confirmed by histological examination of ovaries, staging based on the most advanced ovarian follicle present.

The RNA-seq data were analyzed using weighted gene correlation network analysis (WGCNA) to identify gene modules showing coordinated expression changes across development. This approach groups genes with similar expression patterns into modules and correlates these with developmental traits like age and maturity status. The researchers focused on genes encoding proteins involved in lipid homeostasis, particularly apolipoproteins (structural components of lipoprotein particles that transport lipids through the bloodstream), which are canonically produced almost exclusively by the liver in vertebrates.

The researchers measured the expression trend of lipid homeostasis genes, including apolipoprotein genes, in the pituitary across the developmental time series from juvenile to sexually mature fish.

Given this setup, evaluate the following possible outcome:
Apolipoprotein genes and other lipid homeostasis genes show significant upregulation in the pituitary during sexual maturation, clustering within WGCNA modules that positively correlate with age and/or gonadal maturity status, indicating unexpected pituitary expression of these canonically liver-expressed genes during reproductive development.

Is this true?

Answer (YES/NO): NO